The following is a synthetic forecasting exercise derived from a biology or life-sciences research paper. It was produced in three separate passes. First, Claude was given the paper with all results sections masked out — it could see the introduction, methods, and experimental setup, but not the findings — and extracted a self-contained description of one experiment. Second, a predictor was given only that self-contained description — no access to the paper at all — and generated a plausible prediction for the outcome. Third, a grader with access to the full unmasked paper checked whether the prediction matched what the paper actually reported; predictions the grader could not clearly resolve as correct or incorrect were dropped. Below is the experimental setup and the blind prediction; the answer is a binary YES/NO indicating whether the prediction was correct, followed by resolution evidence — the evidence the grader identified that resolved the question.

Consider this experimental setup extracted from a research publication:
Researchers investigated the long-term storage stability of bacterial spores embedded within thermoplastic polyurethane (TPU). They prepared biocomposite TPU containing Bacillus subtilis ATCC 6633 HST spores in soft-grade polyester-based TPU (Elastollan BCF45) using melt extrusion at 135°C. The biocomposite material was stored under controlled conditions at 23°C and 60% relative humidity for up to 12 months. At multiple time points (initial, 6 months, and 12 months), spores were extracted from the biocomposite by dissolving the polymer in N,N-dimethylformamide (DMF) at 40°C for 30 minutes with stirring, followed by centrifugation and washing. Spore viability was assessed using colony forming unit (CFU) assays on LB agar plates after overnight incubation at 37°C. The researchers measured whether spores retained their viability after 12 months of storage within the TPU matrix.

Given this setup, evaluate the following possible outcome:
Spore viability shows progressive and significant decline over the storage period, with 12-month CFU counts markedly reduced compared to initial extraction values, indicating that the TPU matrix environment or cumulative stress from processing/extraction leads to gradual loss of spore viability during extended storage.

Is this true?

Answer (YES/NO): NO